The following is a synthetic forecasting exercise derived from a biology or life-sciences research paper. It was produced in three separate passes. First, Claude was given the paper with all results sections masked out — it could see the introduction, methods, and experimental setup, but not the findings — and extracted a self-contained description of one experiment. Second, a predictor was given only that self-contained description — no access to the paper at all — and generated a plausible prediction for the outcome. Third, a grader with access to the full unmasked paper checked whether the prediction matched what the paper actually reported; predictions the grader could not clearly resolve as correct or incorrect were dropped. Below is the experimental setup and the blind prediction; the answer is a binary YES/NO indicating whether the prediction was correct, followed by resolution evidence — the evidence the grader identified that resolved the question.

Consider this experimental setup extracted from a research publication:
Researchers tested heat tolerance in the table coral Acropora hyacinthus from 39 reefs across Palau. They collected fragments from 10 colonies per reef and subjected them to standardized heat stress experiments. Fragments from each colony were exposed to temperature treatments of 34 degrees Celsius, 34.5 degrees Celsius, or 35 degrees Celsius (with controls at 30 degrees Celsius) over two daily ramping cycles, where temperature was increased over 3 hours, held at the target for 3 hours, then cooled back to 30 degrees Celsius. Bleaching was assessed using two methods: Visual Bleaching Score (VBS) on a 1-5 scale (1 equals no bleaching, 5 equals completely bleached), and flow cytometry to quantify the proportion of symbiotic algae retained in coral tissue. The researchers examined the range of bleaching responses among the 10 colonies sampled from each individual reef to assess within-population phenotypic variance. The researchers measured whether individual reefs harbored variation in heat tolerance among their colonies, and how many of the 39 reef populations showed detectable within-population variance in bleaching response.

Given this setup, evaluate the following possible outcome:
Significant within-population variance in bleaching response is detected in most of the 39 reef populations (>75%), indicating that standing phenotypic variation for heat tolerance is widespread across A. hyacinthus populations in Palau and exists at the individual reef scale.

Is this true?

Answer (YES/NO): YES